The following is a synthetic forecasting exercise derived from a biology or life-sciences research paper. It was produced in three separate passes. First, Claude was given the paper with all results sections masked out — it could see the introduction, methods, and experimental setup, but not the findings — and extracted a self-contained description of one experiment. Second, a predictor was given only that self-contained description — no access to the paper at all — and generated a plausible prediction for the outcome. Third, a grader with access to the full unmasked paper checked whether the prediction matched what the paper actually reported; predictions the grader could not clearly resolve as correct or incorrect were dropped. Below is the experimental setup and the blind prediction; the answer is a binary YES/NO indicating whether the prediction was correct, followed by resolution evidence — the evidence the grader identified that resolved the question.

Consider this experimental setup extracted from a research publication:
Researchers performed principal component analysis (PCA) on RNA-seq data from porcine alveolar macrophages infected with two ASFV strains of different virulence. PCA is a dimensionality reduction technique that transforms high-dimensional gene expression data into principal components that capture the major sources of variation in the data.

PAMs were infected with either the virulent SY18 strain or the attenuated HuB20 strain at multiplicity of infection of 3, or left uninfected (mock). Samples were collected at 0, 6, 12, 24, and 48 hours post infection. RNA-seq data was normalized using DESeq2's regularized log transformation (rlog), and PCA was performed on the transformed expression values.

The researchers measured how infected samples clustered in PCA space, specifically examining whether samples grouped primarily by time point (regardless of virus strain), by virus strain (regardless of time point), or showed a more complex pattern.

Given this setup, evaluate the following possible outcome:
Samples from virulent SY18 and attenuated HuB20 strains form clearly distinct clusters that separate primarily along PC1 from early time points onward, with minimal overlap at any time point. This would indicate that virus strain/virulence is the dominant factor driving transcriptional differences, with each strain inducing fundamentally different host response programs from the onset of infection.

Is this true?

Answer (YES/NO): NO